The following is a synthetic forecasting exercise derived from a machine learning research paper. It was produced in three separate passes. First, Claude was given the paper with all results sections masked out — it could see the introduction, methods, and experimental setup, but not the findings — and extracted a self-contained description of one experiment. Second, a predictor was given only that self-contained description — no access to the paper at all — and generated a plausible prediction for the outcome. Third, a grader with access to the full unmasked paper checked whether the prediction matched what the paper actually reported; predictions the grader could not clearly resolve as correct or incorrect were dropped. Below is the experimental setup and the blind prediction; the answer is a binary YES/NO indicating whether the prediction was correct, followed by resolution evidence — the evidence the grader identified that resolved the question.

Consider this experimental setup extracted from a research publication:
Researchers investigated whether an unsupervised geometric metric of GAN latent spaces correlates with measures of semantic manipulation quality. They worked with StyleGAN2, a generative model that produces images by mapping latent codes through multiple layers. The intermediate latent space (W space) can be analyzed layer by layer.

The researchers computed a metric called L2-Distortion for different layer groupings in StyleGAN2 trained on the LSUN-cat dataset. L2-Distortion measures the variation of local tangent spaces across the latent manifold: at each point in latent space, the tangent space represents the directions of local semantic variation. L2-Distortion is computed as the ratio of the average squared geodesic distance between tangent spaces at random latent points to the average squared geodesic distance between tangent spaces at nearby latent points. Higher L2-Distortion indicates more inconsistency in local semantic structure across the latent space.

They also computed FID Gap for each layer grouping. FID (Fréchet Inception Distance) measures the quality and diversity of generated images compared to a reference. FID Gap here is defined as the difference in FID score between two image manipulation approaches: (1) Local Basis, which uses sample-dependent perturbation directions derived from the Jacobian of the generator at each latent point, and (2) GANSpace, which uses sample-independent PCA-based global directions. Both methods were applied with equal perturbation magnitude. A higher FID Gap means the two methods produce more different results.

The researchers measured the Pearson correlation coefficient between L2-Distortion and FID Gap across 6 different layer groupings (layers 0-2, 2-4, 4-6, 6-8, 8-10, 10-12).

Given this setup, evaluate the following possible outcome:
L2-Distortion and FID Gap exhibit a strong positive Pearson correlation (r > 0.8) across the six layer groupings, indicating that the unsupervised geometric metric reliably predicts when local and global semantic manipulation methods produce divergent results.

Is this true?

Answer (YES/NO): YES